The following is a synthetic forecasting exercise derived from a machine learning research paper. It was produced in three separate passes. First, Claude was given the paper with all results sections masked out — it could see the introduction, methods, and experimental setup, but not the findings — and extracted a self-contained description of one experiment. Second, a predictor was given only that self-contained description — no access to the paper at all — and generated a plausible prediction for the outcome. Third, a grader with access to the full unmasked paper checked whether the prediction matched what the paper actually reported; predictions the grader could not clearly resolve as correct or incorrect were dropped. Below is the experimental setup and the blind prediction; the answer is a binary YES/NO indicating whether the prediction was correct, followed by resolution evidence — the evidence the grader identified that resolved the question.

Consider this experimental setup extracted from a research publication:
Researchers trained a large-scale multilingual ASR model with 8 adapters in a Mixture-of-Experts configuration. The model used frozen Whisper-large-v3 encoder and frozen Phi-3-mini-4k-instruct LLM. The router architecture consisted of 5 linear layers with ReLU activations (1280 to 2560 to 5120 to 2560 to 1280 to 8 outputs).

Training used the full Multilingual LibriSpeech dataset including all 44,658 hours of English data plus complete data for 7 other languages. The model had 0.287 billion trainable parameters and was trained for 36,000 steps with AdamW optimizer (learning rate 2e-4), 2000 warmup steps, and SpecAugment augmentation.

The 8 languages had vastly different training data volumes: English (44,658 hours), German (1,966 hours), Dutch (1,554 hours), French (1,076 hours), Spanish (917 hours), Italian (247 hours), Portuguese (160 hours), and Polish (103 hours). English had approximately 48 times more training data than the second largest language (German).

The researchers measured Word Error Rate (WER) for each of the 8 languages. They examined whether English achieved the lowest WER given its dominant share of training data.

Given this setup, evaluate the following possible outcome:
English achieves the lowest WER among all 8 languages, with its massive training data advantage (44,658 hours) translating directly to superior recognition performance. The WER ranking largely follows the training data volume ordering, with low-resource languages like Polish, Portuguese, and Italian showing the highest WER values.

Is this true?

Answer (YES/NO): NO